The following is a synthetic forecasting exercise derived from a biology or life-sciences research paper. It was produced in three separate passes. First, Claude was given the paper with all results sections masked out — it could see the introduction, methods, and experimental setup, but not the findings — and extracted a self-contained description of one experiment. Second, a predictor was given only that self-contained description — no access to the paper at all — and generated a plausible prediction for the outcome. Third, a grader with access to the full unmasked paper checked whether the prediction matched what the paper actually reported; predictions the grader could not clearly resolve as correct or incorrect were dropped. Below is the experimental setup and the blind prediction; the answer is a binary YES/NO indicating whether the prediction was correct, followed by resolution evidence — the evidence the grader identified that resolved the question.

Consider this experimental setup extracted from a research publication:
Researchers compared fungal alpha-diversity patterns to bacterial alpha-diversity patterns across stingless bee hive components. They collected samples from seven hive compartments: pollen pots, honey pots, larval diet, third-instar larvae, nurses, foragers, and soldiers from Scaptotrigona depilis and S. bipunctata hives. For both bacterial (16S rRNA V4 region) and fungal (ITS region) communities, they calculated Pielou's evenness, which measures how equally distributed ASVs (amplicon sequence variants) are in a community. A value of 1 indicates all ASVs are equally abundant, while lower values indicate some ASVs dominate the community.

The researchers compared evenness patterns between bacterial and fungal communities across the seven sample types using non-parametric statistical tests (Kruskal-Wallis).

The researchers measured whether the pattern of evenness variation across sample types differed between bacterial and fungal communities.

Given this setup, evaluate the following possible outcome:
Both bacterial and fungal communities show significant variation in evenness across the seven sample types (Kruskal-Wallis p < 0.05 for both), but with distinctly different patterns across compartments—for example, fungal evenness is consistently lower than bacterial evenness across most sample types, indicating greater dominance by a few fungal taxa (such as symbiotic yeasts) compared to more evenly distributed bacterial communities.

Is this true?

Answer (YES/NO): NO